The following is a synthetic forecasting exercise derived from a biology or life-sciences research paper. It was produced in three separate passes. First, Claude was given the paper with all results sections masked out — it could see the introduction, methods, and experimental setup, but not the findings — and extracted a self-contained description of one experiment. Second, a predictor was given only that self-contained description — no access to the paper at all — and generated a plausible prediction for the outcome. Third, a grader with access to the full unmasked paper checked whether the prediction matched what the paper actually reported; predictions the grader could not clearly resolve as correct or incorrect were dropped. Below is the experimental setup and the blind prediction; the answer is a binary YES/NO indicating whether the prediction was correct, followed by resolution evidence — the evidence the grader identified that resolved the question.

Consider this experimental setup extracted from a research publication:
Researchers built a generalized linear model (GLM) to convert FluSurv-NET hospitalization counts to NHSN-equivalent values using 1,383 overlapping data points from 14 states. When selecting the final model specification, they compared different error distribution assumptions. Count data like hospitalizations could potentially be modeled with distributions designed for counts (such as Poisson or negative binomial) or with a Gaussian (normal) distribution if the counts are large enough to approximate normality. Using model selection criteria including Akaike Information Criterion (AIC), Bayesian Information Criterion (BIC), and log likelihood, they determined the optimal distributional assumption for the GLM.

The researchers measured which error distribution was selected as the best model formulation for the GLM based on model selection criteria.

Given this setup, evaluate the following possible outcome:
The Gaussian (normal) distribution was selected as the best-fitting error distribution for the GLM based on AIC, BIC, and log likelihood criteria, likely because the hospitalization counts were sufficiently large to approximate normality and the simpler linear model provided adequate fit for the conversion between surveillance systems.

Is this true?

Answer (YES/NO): YES